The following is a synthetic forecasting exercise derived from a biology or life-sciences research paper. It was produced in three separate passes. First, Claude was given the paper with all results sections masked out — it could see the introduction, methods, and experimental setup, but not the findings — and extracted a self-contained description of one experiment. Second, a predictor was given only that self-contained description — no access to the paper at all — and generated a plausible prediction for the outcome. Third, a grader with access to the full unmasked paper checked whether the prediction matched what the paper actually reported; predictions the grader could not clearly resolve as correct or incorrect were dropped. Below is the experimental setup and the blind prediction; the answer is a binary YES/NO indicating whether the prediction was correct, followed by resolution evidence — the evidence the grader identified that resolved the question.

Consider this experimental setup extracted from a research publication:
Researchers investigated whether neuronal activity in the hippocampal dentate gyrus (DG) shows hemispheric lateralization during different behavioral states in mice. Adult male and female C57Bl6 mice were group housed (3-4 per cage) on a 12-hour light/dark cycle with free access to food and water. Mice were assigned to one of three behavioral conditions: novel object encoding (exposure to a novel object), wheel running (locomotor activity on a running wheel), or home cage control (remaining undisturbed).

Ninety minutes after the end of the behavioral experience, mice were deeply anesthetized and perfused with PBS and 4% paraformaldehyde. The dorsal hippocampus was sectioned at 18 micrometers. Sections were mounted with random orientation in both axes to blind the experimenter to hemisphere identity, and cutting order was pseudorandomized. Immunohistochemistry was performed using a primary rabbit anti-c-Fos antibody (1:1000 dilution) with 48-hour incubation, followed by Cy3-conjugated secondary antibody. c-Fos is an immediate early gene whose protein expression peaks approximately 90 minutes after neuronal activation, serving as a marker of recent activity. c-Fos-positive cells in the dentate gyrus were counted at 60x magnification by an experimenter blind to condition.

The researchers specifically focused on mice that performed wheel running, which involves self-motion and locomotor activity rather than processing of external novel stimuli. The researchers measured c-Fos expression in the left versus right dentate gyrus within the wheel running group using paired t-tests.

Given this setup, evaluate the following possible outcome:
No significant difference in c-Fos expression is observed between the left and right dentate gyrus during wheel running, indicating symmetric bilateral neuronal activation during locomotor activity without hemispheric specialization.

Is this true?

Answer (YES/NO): YES